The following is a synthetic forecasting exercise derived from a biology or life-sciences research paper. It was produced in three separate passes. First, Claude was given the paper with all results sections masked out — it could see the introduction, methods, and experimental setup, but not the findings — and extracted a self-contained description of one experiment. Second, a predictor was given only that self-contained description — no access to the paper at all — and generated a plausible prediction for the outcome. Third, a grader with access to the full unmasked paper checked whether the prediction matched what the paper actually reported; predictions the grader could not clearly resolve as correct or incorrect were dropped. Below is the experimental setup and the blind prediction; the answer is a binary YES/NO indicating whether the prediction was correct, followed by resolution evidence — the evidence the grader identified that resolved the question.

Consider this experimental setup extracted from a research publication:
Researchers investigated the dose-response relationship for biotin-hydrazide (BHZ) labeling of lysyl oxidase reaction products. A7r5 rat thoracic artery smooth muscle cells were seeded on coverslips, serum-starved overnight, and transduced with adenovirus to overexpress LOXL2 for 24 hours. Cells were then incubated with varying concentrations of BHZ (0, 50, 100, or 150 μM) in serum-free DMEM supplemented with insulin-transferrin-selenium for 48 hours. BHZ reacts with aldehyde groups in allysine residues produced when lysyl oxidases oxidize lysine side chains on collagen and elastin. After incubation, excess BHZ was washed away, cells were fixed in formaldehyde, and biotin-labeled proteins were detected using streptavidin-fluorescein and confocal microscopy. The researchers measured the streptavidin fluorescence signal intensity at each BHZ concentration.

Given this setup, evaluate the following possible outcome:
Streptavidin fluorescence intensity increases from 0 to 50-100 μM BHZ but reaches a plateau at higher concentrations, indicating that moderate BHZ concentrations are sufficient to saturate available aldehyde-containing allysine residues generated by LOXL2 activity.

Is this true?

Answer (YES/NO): NO